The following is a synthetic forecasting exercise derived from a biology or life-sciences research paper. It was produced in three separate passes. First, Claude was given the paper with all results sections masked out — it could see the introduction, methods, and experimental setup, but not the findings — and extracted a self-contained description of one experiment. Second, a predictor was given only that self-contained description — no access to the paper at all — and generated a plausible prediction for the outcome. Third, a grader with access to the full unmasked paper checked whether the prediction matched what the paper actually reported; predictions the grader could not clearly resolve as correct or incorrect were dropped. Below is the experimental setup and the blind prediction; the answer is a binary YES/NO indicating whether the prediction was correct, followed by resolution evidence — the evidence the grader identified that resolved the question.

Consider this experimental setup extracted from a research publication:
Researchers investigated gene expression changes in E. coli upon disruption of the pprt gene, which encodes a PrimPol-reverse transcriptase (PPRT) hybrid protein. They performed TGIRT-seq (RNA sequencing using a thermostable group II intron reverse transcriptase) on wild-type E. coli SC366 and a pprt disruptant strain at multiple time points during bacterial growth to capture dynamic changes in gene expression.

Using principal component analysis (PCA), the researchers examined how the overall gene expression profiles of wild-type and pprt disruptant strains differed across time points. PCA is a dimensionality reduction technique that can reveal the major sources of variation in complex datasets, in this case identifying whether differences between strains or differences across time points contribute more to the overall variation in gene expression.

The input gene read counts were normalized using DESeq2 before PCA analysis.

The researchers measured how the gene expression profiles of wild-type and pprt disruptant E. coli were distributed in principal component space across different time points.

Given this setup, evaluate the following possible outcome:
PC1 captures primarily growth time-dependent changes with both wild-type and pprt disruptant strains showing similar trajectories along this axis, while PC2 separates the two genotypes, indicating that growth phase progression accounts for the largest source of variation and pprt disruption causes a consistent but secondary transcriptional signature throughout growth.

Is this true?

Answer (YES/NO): YES